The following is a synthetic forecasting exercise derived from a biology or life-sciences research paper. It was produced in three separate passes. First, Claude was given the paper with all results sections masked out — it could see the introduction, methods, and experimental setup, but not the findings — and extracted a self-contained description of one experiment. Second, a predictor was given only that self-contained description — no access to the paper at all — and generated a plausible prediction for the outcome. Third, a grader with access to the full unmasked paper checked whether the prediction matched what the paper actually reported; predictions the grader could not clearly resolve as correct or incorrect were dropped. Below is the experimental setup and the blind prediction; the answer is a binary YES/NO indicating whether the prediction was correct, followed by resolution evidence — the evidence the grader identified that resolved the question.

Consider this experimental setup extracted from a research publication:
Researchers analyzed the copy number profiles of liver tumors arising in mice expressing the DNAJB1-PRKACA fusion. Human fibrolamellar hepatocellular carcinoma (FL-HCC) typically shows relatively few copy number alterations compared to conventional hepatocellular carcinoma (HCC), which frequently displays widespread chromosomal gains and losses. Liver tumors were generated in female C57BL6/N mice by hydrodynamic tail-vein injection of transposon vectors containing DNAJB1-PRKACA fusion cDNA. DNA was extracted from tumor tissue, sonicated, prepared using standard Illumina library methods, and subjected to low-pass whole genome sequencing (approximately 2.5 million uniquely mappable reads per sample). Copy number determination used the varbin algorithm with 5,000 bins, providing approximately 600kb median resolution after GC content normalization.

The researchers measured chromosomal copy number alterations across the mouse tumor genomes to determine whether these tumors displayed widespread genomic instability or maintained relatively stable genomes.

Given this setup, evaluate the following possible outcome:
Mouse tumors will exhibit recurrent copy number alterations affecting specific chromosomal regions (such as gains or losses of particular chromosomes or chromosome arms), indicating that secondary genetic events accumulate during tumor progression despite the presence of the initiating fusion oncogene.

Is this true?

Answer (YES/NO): NO